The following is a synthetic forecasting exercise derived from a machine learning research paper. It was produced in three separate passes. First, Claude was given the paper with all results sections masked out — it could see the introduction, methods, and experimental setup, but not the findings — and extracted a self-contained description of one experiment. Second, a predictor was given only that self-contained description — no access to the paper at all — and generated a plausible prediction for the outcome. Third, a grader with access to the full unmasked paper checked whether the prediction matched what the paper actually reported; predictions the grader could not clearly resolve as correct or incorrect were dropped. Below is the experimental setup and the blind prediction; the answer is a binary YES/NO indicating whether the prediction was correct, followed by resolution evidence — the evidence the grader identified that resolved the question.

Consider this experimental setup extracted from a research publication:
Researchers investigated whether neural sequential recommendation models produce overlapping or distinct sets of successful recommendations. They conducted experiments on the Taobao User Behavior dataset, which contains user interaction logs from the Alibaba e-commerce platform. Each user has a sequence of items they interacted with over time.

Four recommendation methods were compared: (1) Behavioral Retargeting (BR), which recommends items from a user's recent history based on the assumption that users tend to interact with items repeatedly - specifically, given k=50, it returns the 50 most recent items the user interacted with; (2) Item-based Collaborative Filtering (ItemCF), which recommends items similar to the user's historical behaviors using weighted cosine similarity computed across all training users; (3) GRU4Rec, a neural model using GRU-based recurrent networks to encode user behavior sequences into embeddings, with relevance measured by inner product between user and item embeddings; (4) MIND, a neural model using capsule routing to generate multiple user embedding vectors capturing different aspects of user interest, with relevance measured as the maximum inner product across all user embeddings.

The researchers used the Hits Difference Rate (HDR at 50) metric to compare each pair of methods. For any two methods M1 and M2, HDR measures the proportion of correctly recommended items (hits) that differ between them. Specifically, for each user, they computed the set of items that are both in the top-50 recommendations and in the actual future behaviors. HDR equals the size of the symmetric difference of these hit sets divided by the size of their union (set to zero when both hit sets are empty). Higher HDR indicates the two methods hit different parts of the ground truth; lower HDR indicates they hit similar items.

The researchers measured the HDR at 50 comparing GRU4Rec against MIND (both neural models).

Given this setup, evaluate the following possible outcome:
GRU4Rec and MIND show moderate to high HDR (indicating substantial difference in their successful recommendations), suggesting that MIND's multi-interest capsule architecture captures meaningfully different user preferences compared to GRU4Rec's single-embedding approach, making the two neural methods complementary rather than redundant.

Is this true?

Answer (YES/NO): NO